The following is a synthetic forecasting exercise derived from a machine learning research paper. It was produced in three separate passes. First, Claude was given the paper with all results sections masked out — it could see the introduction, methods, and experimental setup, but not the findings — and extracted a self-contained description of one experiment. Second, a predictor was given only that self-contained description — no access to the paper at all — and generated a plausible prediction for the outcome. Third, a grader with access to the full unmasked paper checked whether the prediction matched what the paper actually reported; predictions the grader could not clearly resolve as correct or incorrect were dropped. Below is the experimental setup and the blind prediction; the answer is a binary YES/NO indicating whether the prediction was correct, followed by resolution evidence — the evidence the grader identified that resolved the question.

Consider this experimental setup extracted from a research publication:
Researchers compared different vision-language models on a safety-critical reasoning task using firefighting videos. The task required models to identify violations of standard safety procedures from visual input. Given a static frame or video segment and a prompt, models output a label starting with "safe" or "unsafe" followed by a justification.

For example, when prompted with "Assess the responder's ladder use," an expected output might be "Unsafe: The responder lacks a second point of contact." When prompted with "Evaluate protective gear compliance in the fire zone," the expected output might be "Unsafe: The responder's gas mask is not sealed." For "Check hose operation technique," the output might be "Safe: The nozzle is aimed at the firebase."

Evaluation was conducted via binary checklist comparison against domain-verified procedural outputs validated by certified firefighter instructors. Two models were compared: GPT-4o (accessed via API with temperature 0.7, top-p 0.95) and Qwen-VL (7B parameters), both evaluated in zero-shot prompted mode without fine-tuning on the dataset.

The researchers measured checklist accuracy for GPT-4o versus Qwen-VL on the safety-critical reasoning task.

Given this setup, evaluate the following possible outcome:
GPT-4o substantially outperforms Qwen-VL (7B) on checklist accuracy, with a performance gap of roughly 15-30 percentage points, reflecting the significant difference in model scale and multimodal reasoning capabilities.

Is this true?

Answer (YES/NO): NO